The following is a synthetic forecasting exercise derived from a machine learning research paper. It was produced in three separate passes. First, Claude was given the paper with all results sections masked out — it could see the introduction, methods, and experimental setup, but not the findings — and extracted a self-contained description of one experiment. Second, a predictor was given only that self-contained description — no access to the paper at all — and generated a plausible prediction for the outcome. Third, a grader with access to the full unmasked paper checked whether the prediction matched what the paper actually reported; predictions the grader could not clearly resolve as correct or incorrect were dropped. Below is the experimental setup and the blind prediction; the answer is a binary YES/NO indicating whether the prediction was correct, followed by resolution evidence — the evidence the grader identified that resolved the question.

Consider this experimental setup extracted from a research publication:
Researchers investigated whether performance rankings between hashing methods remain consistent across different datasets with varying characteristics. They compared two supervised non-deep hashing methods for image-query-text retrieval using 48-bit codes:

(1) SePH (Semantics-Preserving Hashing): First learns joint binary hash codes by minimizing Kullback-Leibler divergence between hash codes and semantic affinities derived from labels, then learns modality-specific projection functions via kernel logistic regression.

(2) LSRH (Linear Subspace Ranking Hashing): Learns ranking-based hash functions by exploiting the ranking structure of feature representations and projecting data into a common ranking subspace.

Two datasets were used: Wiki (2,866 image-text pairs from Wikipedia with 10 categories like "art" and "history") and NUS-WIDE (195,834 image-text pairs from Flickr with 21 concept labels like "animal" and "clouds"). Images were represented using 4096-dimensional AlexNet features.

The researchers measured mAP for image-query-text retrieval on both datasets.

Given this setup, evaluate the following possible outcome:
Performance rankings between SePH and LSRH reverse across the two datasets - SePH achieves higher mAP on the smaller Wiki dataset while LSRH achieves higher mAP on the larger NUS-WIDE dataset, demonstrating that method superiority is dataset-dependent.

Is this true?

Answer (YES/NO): YES